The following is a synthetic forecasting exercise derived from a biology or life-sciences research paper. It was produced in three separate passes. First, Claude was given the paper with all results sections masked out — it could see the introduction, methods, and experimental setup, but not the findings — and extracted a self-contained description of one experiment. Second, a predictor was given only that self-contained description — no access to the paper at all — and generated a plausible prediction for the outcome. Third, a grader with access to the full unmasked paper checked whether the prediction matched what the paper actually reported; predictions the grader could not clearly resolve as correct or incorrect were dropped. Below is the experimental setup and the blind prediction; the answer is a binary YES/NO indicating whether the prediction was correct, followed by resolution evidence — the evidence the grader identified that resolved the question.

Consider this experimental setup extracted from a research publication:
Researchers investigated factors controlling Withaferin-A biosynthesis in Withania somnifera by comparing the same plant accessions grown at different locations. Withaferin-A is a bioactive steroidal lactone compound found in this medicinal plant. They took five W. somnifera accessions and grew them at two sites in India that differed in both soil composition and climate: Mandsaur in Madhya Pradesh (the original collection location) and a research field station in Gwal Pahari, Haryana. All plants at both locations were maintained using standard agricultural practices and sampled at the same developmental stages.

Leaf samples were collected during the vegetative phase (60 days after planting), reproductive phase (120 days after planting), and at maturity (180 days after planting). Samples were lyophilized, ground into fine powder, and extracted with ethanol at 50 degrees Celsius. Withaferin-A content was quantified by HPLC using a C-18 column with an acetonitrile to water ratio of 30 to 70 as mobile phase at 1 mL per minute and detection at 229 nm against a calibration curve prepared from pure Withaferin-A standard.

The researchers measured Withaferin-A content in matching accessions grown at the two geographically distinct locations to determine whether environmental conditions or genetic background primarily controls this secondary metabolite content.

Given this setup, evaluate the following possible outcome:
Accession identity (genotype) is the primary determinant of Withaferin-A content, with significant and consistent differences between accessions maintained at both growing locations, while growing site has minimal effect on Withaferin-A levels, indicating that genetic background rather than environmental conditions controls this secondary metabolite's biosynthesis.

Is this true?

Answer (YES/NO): YES